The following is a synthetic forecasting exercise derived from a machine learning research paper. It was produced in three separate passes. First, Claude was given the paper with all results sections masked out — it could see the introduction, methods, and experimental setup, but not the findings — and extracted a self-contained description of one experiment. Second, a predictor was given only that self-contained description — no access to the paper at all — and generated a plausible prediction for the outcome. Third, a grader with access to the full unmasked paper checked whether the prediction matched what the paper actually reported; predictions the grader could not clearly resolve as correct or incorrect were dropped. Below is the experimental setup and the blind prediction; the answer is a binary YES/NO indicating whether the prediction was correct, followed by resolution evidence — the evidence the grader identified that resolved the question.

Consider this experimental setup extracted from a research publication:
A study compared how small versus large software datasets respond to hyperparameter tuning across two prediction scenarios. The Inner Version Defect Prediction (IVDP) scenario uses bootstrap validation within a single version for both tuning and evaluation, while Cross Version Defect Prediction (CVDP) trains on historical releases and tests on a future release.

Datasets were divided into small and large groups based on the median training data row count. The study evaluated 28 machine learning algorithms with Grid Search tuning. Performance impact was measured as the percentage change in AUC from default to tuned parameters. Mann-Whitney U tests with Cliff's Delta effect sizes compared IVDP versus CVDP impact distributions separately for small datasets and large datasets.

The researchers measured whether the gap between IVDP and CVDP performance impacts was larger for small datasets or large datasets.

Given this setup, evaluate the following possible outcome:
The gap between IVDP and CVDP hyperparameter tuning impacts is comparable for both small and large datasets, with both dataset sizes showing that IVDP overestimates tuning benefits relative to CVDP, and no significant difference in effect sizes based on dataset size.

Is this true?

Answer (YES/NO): NO